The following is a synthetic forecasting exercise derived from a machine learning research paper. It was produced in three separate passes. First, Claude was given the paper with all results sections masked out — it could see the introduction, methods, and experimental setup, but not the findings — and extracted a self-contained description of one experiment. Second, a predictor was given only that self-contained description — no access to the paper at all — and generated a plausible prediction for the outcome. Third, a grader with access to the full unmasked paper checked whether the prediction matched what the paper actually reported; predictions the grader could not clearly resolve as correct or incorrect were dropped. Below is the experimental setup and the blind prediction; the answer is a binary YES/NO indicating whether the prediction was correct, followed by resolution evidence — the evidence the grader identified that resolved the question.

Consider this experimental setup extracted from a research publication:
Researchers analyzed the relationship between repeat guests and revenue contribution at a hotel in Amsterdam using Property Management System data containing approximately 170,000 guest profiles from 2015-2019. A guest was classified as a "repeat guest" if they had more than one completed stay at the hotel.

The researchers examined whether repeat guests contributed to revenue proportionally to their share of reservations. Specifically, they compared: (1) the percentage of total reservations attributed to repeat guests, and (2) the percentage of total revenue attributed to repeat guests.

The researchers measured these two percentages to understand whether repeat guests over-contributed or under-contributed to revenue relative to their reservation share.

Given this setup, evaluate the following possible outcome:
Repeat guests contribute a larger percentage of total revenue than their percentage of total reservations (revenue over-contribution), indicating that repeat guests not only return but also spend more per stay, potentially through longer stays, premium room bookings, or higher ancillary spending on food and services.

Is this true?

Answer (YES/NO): NO